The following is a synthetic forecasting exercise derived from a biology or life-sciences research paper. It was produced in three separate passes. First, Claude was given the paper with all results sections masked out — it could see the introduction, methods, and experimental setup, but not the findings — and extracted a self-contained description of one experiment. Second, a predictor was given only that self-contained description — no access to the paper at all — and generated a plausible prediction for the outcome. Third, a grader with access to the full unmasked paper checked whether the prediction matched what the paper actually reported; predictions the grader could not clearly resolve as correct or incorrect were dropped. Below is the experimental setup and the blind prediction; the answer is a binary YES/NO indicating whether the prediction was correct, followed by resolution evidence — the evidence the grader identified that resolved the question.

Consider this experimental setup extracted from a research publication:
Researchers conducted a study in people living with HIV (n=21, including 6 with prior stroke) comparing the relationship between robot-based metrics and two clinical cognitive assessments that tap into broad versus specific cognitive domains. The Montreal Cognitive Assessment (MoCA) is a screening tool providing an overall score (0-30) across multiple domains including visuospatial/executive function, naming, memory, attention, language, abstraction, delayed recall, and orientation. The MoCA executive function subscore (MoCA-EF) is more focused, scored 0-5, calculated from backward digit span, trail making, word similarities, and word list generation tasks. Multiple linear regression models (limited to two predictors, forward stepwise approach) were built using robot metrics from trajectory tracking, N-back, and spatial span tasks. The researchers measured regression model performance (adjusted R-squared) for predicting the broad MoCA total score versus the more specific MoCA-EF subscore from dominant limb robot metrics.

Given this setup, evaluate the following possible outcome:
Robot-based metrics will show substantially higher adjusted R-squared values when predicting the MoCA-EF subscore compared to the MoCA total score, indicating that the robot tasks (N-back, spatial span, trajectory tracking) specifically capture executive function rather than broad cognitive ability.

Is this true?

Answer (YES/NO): YES